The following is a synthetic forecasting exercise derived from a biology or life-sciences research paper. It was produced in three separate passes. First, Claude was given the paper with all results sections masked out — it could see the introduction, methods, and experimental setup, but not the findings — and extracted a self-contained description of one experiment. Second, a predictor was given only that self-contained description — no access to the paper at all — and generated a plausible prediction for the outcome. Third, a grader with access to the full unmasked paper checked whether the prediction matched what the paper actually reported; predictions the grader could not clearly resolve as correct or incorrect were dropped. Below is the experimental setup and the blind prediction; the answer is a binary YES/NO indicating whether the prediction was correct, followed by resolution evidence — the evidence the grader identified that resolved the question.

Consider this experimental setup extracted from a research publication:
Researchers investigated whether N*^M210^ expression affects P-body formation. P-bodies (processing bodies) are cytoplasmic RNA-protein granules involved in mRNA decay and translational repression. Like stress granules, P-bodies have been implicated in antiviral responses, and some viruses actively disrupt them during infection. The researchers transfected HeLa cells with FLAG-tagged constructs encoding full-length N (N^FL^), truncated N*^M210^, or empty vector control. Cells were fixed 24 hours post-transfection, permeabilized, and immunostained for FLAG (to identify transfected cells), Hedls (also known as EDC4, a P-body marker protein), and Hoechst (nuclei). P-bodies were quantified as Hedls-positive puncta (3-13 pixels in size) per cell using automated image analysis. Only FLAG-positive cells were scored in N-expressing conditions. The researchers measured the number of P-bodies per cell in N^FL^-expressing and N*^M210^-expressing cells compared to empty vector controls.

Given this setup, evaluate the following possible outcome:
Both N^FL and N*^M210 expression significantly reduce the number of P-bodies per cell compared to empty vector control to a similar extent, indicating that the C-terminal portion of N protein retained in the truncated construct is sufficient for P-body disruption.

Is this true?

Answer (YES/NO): YES